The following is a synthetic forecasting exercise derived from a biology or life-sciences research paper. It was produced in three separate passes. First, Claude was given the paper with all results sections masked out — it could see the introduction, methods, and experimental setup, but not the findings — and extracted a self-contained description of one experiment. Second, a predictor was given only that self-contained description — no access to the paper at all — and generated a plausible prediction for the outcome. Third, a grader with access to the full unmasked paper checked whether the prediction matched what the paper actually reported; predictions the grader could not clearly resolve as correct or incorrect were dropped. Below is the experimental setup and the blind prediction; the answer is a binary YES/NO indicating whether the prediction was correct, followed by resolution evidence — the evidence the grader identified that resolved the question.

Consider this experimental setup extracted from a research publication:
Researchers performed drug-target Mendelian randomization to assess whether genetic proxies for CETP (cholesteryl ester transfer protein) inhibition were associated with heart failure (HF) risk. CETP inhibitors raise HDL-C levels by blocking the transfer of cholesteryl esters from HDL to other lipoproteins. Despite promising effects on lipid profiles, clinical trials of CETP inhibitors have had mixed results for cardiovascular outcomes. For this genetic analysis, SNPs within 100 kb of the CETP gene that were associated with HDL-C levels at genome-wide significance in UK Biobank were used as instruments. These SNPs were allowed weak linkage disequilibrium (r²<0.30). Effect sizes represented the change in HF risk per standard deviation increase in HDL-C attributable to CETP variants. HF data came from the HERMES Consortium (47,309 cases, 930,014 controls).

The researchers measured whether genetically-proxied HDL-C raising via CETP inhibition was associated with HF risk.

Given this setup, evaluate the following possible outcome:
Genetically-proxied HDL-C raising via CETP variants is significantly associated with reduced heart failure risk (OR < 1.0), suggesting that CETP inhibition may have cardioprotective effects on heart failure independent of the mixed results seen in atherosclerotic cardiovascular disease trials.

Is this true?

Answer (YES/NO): YES